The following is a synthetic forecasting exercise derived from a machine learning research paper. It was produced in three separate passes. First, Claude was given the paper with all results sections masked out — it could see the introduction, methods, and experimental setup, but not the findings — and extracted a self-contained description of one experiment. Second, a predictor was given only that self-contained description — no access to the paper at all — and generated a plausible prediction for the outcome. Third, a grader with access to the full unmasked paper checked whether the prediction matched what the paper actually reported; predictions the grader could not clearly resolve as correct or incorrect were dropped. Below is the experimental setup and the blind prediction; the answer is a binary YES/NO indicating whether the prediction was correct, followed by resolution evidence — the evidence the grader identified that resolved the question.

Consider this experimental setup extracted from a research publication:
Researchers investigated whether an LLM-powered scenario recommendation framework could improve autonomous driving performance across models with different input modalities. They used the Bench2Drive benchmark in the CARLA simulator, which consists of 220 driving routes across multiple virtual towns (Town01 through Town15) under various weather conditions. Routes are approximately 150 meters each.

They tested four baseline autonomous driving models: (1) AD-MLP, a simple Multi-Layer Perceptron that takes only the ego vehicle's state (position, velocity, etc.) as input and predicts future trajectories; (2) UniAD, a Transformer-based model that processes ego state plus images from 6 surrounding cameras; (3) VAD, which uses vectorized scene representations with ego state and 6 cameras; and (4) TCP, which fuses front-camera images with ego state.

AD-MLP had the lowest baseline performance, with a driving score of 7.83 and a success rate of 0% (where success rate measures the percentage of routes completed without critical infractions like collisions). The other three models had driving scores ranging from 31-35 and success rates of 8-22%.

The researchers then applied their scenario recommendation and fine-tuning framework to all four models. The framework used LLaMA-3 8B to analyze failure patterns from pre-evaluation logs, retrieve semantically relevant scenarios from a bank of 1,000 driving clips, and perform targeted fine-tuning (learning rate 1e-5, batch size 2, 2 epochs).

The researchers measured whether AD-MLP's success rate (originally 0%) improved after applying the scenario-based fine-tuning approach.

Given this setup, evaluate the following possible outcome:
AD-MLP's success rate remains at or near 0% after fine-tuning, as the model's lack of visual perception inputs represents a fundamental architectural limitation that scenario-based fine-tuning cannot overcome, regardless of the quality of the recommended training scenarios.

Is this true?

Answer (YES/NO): YES